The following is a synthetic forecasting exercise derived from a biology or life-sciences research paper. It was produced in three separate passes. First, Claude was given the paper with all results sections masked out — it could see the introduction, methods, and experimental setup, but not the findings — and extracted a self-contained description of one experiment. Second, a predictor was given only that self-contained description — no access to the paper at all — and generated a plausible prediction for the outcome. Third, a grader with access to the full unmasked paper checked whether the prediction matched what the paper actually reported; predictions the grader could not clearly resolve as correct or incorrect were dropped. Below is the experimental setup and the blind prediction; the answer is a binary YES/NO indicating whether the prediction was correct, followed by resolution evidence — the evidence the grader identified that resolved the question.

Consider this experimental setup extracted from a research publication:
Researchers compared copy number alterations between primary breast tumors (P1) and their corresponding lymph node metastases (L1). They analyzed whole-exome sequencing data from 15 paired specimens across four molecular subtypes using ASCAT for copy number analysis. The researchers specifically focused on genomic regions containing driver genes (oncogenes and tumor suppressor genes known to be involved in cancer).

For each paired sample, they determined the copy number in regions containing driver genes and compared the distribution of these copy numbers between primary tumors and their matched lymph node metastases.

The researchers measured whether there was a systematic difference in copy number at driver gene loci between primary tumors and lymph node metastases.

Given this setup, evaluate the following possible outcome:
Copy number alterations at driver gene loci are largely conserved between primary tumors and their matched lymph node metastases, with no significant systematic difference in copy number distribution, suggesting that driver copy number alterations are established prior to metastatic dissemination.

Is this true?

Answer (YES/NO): NO